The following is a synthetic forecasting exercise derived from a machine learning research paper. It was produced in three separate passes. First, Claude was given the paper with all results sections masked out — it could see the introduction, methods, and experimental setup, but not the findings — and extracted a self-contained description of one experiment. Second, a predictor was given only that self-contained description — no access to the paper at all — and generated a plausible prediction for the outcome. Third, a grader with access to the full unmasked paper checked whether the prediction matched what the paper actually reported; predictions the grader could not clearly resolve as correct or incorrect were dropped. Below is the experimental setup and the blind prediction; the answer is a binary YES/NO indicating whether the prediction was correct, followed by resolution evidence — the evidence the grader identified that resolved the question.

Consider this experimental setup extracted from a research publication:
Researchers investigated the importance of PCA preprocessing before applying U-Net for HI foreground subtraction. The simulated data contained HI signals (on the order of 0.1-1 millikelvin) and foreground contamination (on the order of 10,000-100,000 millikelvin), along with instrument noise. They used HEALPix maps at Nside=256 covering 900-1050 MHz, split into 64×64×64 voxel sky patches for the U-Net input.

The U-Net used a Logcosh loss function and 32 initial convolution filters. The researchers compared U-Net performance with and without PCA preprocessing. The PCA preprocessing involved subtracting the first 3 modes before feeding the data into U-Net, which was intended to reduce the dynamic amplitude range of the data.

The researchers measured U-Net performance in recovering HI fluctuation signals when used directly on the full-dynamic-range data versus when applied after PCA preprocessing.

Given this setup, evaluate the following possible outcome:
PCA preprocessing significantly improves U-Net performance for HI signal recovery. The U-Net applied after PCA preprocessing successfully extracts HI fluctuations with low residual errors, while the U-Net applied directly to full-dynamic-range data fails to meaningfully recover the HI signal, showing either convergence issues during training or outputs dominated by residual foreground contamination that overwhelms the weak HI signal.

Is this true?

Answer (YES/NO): YES